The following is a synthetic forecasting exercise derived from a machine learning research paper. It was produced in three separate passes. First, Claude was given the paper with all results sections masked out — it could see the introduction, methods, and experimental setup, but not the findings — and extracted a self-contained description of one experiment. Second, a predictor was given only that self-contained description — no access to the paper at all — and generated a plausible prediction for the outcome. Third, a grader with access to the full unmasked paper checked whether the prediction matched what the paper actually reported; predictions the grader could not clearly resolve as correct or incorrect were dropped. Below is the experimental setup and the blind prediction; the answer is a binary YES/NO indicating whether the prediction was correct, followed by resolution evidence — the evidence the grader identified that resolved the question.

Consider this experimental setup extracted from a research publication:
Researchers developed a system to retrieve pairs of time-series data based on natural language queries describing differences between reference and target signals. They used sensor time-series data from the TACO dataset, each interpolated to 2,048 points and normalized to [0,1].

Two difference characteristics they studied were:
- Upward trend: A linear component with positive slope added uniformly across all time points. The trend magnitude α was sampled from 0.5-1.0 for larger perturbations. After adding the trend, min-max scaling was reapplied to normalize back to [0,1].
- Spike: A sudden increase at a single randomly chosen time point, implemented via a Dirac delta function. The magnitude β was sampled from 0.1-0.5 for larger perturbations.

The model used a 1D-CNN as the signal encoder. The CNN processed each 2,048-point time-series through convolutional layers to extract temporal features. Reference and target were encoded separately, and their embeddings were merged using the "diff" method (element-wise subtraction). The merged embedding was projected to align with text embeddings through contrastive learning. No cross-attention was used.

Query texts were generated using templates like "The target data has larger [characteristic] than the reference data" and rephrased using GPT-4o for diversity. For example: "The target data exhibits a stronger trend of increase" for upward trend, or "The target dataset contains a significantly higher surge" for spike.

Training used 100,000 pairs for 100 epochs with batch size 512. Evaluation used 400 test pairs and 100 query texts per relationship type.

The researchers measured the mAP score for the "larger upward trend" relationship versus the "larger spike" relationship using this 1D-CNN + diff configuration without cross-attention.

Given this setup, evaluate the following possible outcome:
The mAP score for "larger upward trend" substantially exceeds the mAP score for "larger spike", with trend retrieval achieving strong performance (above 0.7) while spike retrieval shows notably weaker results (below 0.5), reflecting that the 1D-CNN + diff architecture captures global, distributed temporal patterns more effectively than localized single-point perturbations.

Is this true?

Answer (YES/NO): NO